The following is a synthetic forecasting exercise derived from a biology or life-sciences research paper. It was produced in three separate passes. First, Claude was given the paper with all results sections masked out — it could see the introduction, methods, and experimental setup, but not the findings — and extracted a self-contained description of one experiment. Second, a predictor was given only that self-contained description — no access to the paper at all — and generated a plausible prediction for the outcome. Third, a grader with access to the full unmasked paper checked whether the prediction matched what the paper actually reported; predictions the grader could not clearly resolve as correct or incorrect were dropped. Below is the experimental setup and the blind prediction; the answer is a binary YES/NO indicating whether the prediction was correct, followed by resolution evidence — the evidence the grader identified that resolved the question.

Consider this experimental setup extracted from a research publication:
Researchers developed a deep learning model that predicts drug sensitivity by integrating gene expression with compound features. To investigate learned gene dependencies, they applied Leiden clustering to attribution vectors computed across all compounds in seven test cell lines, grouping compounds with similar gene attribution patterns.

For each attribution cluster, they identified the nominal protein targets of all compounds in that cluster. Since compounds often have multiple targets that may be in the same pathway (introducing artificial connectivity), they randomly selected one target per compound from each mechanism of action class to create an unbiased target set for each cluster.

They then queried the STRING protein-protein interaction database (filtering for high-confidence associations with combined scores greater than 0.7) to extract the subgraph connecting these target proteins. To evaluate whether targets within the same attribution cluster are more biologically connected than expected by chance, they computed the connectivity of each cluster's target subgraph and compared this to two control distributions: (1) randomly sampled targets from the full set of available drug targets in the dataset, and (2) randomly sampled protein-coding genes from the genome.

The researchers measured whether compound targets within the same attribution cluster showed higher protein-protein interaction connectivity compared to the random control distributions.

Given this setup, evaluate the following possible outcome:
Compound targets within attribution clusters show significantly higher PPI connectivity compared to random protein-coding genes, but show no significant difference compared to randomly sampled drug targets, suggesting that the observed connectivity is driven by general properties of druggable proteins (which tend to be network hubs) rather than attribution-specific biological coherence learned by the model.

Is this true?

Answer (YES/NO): NO